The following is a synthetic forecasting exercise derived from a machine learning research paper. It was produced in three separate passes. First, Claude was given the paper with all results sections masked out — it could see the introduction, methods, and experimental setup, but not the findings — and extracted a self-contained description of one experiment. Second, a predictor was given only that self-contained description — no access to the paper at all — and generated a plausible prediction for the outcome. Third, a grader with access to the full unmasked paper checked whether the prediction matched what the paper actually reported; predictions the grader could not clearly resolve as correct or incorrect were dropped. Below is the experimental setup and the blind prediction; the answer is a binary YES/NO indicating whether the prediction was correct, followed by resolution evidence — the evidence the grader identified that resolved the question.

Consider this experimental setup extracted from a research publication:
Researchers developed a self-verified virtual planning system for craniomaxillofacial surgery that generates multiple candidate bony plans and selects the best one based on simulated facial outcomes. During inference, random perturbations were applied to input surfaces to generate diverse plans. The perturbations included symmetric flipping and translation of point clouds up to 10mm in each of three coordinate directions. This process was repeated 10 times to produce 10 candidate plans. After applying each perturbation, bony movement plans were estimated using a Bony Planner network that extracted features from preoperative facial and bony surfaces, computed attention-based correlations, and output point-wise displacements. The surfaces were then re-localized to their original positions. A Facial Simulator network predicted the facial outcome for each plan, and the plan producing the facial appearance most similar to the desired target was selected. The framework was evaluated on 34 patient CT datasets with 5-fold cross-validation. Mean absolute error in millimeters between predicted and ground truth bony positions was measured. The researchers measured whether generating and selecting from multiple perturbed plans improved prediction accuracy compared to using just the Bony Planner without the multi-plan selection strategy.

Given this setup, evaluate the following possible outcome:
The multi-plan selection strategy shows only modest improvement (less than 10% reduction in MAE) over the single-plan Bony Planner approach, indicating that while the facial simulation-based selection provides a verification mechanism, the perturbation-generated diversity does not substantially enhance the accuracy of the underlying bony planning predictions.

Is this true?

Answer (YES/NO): NO